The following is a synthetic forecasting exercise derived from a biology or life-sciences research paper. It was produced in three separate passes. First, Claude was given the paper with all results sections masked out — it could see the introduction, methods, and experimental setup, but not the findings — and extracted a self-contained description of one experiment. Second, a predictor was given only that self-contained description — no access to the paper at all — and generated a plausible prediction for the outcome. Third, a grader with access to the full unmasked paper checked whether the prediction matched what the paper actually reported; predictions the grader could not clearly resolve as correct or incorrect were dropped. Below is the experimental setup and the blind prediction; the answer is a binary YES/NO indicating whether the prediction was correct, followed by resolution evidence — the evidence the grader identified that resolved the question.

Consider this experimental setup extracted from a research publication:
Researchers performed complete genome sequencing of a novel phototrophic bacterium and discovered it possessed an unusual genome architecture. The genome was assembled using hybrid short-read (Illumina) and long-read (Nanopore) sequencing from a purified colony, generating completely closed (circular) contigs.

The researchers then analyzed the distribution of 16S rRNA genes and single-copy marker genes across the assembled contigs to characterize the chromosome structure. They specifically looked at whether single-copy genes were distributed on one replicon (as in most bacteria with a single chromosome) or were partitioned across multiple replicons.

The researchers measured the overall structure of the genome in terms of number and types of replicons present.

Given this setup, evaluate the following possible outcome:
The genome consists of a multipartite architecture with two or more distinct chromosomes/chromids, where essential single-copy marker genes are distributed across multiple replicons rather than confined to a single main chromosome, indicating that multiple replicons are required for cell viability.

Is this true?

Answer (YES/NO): YES